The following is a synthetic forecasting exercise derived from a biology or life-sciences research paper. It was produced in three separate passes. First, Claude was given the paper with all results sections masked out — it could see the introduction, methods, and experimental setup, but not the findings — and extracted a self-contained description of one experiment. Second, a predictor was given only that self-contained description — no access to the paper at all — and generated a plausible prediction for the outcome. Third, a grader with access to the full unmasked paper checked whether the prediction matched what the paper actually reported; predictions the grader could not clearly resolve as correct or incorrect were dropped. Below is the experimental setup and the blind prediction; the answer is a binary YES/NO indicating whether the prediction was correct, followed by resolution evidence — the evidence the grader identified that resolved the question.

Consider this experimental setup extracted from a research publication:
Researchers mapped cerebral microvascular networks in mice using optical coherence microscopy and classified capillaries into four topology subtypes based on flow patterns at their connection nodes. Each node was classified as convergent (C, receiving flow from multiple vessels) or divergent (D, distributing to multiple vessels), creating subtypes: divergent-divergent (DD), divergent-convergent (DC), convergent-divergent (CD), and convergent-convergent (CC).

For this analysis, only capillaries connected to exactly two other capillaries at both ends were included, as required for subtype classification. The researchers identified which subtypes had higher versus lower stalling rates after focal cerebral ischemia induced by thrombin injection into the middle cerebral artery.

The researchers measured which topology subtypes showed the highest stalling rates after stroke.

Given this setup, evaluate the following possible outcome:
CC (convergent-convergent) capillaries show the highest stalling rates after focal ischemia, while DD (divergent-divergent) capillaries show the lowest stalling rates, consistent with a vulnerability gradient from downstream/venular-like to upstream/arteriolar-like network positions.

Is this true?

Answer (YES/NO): NO